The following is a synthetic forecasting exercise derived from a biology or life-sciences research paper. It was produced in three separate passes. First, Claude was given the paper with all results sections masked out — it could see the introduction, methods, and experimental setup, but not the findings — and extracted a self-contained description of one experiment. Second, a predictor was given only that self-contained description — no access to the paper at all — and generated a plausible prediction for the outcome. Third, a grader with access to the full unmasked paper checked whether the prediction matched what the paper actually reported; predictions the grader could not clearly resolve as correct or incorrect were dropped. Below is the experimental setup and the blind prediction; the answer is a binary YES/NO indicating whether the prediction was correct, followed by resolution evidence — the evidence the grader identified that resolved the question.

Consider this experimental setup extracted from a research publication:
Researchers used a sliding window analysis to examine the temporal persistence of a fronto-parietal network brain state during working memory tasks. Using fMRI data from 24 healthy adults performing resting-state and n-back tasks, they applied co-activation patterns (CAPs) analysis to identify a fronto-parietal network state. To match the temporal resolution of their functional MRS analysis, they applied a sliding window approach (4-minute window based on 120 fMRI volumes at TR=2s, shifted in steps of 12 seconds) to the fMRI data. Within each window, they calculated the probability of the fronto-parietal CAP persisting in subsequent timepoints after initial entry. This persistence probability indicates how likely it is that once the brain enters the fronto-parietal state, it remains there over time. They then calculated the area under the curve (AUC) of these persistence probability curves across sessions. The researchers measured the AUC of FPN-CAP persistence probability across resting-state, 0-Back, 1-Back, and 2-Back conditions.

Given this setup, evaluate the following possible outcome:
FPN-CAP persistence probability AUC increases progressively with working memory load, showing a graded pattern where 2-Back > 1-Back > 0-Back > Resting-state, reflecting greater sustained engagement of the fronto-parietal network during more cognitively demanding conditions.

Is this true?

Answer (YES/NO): NO